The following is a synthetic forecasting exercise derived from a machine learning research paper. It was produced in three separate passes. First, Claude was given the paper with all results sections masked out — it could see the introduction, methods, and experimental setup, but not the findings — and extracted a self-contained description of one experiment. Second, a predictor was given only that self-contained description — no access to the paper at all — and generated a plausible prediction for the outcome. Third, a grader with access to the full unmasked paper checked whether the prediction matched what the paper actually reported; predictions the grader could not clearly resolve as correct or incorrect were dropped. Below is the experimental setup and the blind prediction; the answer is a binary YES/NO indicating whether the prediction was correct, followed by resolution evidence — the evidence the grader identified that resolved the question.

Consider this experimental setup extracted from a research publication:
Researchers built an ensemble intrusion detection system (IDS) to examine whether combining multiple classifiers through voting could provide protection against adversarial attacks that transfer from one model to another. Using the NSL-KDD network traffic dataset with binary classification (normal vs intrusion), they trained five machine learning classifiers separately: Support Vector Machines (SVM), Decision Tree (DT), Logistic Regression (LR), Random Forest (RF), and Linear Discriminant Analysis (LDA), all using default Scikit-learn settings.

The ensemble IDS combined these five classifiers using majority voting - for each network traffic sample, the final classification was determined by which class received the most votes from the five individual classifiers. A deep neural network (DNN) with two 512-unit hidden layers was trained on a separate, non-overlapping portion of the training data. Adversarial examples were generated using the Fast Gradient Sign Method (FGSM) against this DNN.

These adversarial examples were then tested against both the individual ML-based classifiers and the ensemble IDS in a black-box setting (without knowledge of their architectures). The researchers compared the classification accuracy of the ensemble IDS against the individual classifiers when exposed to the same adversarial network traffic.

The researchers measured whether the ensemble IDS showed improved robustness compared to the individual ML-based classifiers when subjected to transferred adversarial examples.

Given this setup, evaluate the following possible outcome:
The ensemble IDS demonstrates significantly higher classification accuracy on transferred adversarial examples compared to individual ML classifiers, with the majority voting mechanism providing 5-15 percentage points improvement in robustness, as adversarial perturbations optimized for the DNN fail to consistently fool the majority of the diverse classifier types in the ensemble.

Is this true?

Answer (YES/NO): NO